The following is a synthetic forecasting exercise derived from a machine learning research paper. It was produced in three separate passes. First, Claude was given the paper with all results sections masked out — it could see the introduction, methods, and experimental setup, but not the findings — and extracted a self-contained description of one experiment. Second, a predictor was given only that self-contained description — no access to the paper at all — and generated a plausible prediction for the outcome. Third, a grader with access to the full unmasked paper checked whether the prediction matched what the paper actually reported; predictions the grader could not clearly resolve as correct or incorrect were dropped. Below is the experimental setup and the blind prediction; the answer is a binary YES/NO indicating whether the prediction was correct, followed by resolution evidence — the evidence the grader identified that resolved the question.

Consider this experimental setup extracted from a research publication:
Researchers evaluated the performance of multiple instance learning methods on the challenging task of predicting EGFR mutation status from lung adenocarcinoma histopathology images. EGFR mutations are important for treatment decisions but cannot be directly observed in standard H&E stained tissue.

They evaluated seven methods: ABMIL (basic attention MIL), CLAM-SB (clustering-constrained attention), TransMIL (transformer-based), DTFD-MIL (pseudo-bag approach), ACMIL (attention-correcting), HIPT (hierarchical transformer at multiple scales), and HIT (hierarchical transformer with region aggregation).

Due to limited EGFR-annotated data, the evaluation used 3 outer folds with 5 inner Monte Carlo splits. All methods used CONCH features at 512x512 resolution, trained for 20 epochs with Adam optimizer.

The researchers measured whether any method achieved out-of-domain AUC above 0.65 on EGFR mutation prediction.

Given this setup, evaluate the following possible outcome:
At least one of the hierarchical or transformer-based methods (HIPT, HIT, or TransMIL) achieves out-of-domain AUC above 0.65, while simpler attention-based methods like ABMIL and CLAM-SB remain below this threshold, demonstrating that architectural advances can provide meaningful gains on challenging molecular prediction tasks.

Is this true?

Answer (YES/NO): NO